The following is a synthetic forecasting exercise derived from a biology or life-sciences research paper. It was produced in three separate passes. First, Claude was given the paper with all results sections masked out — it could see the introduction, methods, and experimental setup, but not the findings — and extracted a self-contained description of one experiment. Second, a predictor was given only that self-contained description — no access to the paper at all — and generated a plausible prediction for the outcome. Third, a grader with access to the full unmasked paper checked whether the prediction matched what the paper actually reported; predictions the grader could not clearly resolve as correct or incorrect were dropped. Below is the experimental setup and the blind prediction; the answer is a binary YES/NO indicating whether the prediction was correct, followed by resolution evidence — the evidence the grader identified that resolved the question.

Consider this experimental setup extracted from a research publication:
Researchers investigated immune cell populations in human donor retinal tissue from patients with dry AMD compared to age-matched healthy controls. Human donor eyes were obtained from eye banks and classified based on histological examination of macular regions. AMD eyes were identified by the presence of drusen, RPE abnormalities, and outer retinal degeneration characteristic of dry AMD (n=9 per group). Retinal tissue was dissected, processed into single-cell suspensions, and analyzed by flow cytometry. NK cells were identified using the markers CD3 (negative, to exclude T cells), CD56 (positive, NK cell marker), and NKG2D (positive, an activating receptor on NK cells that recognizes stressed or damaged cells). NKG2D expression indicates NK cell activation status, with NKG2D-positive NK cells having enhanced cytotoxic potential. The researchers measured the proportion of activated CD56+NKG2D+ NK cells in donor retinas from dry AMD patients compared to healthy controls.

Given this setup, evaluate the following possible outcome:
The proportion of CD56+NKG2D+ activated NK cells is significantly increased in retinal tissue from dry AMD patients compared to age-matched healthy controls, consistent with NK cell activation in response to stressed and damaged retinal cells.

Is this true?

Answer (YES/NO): YES